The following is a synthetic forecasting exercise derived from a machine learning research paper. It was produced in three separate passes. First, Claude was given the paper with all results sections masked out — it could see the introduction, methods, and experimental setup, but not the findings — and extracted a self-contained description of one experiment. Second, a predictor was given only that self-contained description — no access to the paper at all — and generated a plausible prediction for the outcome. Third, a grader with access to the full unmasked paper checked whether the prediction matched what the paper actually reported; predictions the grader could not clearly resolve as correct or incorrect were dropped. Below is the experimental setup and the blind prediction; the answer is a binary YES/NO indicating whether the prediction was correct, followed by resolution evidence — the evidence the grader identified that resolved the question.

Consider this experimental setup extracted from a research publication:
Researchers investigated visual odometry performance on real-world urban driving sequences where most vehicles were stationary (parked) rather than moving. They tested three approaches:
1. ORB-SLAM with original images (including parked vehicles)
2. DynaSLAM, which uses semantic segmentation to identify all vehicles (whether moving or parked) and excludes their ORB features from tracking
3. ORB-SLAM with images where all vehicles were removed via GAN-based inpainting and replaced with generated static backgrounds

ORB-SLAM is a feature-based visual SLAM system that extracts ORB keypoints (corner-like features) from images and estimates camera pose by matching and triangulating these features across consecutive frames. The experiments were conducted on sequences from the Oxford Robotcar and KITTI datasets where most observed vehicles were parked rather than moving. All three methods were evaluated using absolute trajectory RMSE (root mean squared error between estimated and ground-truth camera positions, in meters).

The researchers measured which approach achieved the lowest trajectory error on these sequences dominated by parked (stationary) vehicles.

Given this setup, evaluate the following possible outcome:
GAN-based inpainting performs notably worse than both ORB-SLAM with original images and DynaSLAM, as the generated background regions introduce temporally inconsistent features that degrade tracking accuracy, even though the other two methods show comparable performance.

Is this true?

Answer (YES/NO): NO